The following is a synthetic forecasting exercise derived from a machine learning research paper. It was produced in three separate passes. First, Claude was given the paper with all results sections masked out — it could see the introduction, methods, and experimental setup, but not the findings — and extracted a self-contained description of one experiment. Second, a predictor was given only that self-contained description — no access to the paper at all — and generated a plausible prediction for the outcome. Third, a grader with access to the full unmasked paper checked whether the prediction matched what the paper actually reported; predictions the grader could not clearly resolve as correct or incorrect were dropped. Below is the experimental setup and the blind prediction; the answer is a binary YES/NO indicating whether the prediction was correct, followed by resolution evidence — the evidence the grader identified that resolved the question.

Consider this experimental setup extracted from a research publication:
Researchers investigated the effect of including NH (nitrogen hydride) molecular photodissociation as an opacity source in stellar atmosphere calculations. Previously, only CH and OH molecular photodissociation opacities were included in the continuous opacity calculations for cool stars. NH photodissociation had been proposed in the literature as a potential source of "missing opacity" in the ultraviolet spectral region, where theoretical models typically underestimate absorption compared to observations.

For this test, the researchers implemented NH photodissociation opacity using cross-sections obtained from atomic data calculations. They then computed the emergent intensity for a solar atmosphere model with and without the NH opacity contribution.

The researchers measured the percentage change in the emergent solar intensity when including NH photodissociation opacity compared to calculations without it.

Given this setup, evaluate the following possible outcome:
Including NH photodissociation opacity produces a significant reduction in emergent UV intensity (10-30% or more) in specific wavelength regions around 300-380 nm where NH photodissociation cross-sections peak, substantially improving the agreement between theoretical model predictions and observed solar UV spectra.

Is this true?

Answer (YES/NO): NO